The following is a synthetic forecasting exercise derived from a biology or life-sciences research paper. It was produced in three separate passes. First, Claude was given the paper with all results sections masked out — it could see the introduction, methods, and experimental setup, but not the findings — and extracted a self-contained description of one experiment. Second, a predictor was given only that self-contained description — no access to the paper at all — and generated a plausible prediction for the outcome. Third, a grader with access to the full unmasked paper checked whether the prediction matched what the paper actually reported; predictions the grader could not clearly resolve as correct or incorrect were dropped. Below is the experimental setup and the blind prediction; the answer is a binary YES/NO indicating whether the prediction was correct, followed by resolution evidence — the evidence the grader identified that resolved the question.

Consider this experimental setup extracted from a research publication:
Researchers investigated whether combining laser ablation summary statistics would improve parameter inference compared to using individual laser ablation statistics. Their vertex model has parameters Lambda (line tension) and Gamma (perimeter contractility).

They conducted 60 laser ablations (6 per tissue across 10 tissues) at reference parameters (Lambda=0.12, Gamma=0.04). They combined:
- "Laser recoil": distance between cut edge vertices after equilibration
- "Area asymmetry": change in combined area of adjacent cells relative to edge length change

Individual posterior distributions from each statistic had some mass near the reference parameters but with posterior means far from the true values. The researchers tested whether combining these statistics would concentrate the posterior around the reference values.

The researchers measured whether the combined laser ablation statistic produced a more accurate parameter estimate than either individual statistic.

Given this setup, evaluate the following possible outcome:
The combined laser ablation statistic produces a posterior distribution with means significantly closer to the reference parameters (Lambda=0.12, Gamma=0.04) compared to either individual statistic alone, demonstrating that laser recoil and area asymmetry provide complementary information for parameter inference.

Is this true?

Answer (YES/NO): NO